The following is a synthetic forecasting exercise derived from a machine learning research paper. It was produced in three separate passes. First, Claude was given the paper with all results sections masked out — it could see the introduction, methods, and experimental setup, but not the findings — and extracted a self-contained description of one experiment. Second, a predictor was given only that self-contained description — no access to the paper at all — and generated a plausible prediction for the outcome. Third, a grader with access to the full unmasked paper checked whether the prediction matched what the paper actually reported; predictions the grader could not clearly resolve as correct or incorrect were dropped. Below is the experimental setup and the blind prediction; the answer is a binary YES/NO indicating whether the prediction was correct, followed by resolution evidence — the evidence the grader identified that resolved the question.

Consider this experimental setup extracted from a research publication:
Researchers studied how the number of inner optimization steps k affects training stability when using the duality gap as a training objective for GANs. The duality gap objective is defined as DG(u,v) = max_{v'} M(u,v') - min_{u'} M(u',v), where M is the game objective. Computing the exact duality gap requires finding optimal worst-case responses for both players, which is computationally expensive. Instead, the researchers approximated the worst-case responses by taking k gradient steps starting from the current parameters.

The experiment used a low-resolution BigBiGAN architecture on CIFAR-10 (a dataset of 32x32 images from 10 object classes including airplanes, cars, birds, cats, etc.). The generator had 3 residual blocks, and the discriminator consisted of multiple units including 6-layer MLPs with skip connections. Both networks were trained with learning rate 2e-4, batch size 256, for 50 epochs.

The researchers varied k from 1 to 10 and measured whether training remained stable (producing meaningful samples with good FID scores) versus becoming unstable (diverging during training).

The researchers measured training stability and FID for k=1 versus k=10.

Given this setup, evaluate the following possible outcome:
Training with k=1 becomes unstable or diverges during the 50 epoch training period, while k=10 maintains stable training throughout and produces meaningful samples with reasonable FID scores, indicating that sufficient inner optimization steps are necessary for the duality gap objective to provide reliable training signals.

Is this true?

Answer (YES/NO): YES